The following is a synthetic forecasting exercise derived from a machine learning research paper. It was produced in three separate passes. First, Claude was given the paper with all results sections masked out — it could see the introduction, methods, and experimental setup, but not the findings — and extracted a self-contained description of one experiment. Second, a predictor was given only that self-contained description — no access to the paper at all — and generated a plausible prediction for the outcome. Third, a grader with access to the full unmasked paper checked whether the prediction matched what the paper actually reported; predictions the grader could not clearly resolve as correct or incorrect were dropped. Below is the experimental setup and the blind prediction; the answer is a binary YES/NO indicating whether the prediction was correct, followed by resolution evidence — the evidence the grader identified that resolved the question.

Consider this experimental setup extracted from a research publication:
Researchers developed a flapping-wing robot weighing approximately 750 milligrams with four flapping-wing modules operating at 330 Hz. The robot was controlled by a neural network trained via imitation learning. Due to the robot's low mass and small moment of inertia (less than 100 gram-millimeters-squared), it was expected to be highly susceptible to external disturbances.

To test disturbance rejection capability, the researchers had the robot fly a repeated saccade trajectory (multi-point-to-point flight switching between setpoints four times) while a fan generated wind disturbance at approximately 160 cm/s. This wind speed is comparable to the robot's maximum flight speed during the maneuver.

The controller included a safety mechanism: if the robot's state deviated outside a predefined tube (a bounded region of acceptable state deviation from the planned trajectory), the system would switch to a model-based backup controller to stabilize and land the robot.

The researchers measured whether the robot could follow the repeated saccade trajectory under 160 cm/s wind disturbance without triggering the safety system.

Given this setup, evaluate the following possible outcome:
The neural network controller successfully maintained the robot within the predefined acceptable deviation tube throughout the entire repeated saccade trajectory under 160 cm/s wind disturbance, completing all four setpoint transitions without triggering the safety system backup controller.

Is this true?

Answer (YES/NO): YES